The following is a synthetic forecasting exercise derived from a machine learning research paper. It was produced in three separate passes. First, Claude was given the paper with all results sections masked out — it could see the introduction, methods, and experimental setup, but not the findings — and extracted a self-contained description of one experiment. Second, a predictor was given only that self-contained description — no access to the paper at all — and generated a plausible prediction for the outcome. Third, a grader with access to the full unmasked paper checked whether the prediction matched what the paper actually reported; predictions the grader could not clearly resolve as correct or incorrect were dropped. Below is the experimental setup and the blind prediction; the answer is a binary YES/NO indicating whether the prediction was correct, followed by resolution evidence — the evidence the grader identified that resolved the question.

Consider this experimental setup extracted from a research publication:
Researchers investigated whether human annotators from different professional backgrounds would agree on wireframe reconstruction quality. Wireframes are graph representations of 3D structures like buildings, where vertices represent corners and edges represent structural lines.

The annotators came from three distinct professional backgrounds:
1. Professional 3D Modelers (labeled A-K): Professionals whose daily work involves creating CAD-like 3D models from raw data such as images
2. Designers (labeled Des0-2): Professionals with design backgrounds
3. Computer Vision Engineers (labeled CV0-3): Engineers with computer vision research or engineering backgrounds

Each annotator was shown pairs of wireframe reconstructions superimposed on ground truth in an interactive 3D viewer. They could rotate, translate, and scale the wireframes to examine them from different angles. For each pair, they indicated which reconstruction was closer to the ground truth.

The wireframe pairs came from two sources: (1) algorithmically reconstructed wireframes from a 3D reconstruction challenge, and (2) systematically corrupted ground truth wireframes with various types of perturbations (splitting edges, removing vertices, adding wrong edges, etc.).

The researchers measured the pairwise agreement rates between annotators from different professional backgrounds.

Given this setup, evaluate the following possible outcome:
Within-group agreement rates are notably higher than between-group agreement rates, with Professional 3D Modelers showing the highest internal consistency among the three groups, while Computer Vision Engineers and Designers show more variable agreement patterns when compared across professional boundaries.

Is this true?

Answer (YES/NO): NO